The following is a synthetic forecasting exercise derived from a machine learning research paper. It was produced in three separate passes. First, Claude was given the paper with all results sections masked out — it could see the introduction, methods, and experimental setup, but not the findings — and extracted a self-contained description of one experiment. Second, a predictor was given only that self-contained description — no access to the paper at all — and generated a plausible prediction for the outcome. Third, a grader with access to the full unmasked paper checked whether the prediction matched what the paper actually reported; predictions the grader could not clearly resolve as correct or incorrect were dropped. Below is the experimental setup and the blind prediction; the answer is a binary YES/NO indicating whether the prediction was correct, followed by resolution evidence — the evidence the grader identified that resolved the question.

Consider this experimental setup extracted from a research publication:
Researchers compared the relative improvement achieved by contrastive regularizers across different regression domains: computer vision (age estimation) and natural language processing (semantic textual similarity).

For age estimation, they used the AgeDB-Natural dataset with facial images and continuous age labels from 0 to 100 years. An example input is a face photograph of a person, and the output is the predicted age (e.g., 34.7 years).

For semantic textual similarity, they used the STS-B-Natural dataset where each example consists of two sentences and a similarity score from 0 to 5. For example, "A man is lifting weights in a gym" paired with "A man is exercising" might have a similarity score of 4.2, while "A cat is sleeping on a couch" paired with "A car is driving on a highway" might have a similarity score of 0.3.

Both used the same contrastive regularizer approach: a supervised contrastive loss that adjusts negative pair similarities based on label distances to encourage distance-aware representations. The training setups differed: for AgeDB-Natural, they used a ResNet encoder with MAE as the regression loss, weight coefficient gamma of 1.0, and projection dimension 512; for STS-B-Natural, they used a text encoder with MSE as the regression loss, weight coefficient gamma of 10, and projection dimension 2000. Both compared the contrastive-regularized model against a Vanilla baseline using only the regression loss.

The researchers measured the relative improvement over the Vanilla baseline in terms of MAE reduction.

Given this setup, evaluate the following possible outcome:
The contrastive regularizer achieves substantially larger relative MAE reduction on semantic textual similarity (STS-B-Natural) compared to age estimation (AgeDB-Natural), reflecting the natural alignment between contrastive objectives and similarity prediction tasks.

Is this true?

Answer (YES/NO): YES